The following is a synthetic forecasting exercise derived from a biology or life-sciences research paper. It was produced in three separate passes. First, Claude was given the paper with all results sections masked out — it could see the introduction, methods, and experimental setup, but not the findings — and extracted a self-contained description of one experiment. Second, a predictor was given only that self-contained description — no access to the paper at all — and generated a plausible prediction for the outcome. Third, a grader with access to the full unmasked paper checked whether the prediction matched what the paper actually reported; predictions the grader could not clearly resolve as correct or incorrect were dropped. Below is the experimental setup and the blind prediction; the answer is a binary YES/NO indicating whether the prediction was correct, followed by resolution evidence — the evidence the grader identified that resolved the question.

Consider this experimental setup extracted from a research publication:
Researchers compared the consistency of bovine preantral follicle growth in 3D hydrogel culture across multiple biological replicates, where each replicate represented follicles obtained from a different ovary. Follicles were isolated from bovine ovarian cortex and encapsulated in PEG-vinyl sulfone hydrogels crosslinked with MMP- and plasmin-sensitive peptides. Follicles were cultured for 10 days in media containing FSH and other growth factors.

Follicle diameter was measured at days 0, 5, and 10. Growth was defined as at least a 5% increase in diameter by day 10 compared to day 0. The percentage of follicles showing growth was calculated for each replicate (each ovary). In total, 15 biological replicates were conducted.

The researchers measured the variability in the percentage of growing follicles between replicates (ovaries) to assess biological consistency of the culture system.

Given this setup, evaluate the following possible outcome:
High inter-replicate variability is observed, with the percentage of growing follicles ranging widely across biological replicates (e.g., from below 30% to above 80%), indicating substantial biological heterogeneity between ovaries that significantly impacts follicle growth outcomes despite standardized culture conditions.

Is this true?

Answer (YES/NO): YES